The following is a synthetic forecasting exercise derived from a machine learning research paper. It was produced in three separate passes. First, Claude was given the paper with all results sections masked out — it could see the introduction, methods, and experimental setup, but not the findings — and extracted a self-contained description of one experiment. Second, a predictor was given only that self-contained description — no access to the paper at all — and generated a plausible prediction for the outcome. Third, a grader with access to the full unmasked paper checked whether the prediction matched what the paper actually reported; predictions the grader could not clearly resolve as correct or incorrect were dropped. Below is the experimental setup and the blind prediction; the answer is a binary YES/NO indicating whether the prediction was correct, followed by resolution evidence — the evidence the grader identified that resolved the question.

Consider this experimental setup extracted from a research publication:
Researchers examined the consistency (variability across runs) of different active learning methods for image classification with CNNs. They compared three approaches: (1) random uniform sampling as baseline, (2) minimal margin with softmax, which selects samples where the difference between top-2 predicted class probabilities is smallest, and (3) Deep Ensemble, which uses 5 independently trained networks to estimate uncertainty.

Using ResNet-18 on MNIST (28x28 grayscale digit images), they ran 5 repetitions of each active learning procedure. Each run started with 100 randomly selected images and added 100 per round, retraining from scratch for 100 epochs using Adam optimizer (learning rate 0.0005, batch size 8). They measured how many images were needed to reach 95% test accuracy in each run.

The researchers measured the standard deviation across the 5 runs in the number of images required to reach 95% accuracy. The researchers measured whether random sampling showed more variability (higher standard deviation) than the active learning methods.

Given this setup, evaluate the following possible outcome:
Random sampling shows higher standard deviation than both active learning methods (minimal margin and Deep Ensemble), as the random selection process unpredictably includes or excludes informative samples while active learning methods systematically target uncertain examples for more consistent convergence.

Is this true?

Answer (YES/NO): YES